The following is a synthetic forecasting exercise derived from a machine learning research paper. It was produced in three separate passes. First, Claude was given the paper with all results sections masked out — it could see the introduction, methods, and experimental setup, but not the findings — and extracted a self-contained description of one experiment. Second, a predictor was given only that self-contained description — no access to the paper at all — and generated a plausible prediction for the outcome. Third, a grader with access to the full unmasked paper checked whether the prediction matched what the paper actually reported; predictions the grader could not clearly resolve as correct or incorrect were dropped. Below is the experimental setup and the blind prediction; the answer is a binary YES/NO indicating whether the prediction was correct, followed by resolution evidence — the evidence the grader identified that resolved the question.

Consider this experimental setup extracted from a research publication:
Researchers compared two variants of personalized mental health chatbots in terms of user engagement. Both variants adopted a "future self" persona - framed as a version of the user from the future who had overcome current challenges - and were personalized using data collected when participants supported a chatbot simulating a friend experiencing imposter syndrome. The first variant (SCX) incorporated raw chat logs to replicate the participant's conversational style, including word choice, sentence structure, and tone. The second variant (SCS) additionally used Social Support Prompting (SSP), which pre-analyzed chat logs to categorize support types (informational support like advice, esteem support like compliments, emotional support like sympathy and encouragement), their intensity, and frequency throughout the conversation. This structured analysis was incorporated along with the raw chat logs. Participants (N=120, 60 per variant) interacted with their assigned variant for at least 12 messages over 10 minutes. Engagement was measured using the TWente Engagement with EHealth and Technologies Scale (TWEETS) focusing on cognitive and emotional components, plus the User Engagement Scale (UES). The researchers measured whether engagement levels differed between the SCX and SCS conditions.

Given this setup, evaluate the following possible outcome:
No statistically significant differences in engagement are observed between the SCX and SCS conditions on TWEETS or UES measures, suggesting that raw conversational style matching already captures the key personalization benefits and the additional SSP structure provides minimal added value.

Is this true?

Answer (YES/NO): YES